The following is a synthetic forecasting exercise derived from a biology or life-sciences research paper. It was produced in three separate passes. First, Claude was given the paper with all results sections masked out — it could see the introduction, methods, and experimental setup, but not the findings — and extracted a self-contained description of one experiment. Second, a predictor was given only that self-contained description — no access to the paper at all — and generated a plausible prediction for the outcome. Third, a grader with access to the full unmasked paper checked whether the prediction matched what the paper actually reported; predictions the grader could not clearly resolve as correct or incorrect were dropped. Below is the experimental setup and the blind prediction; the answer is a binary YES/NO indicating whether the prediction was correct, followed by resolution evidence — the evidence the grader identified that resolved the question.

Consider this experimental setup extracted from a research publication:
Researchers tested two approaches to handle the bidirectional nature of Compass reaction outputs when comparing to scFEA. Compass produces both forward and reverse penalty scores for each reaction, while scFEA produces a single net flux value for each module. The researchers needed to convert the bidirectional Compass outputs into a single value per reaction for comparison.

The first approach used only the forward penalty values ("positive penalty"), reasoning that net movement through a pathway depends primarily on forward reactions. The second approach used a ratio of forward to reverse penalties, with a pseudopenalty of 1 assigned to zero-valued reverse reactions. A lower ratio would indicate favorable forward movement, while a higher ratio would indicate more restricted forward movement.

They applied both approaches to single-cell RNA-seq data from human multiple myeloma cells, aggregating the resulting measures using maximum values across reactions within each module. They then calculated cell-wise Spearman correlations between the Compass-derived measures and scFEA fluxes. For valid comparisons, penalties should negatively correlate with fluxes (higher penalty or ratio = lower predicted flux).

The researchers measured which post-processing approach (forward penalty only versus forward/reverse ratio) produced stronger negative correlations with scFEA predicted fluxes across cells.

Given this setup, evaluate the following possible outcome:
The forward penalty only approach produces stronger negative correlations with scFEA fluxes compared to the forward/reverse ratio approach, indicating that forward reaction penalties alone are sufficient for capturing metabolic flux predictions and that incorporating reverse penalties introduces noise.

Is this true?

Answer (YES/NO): YES